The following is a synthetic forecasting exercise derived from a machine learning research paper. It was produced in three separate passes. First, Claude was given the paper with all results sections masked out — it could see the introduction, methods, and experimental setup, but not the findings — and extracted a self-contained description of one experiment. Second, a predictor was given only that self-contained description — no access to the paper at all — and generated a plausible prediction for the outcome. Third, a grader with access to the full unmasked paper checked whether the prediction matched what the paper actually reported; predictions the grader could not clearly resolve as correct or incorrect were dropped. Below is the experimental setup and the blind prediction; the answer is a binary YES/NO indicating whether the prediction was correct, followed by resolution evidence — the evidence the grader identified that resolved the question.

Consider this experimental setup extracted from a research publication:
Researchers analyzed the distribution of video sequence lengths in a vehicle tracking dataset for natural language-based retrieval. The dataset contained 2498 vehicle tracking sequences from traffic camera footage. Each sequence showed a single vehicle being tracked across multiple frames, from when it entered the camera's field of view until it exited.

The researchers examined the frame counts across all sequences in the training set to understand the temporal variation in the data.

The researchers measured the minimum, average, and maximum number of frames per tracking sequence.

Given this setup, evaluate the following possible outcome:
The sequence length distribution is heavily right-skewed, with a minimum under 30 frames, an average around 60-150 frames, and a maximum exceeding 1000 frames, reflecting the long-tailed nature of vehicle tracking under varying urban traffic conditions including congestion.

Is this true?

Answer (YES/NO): YES